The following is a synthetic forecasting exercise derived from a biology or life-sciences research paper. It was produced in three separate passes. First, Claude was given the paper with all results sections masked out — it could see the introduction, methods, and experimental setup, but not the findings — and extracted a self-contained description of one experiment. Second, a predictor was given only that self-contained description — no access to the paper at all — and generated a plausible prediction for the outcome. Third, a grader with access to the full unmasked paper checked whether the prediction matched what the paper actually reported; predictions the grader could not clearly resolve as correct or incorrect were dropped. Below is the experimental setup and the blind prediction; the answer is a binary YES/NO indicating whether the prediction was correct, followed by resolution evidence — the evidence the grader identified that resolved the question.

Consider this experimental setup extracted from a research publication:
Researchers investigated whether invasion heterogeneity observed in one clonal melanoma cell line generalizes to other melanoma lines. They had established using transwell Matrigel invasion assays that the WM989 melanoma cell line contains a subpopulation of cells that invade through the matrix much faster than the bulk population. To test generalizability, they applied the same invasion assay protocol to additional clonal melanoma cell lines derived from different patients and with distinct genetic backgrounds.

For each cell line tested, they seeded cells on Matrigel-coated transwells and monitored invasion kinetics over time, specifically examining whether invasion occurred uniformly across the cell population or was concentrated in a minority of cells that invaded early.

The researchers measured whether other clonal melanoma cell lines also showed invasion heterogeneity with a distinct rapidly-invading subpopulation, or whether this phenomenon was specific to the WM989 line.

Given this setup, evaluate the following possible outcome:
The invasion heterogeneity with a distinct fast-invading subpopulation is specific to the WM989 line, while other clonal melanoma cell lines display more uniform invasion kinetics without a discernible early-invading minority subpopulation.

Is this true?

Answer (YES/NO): NO